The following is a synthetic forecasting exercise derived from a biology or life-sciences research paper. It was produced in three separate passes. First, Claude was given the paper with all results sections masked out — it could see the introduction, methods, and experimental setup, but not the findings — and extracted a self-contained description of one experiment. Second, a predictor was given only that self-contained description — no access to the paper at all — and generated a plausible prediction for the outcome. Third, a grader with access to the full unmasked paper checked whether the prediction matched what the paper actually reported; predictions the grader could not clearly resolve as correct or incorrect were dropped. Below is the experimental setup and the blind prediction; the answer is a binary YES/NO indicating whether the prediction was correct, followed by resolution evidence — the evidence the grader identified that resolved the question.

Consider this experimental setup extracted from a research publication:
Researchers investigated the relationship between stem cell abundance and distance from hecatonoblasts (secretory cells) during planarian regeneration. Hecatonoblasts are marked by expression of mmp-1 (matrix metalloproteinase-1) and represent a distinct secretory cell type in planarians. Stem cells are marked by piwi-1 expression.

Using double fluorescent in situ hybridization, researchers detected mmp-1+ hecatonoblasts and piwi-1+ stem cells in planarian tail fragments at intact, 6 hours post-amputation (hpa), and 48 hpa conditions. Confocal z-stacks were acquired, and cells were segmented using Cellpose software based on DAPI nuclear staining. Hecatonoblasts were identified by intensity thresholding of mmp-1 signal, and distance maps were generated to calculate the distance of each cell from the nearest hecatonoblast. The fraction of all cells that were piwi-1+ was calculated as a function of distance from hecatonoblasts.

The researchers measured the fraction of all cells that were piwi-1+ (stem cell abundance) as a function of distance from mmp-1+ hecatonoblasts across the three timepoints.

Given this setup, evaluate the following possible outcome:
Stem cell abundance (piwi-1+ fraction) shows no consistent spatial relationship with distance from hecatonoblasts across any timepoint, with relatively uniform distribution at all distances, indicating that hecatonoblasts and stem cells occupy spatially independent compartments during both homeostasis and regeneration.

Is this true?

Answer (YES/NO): NO